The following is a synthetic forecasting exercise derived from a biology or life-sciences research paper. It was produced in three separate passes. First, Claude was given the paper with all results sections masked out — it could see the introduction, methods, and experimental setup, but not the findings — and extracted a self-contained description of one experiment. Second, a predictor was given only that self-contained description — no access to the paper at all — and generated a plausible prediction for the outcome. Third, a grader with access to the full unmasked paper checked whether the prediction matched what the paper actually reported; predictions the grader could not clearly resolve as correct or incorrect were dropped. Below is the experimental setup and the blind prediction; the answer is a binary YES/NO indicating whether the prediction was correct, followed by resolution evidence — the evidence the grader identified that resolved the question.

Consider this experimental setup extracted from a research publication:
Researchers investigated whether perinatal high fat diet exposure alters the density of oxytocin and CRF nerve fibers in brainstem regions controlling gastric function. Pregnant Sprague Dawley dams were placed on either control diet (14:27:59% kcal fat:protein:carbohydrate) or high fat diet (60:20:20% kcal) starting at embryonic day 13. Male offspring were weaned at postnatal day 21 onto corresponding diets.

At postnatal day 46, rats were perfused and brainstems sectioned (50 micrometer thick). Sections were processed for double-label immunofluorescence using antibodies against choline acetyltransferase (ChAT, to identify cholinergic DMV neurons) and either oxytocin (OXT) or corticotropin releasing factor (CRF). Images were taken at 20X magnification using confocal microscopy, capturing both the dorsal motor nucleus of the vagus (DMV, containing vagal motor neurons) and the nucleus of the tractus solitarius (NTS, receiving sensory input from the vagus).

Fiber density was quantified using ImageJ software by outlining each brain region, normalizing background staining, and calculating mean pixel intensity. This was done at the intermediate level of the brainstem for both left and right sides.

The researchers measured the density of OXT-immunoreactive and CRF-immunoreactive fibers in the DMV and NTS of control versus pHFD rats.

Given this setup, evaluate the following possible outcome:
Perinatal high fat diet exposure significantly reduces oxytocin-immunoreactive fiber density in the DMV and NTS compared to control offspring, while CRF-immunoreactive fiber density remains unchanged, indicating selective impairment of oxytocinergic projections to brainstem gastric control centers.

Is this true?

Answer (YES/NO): NO